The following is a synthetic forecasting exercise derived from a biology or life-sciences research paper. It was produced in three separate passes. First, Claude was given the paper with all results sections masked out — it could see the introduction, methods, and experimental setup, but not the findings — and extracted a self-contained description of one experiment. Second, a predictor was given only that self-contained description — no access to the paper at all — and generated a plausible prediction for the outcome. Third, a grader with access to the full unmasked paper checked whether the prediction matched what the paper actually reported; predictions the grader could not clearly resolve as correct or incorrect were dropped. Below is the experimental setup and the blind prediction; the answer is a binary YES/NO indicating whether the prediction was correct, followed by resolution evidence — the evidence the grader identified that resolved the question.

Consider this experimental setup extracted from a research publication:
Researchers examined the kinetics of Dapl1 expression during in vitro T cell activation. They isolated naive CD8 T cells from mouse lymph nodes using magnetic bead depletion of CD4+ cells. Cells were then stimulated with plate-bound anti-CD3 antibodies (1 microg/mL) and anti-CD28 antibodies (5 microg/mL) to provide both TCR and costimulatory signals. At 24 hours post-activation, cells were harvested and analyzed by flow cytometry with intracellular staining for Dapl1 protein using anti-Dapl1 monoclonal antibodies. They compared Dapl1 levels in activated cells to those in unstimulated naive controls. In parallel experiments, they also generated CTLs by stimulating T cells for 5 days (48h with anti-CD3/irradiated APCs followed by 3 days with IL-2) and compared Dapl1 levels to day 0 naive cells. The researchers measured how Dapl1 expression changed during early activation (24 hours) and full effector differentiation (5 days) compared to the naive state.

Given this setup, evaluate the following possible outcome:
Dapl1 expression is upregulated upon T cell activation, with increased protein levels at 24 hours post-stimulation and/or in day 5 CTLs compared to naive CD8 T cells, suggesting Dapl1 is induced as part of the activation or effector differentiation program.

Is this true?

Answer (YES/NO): NO